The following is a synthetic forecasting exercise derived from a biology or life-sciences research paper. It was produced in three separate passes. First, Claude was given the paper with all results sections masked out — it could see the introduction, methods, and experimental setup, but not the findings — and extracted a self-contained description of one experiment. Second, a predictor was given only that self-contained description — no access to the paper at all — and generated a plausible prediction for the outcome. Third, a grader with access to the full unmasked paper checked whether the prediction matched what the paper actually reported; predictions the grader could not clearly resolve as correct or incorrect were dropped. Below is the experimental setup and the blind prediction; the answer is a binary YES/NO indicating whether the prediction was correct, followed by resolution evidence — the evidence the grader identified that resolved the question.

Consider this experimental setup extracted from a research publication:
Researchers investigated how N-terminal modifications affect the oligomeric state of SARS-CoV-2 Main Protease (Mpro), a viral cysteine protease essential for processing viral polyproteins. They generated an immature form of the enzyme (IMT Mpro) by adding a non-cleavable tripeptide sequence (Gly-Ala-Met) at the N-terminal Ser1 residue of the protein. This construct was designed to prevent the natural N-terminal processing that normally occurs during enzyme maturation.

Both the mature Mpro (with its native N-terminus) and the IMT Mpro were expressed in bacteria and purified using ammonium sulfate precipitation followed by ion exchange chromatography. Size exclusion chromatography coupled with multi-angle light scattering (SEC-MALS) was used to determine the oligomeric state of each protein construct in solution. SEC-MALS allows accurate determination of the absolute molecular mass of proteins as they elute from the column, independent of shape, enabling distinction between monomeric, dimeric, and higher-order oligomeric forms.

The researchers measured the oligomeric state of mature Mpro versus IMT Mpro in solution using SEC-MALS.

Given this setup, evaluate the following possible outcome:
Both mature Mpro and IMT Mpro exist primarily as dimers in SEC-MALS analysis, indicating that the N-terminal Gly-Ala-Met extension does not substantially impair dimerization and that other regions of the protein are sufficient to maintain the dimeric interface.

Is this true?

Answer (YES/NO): NO